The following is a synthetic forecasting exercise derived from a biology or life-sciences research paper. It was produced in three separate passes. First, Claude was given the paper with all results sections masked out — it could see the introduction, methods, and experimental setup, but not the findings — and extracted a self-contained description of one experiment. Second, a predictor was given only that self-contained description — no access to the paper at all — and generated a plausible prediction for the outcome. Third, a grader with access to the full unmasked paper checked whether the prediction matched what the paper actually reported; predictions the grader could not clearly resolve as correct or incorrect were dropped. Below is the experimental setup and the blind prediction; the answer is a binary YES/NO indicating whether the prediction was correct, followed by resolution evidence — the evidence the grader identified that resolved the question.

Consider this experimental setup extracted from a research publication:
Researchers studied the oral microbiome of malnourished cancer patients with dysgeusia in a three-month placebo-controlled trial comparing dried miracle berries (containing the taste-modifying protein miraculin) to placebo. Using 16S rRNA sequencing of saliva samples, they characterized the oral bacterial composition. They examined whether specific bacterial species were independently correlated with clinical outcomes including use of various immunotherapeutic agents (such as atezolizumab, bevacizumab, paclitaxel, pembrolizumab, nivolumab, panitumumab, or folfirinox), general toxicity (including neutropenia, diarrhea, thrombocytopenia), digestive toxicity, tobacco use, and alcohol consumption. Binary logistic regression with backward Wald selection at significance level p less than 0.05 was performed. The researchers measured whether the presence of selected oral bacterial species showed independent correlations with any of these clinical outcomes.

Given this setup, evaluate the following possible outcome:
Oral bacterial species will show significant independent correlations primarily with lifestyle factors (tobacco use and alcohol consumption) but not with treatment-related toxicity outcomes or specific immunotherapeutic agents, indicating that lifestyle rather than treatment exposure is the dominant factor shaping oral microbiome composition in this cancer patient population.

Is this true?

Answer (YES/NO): NO